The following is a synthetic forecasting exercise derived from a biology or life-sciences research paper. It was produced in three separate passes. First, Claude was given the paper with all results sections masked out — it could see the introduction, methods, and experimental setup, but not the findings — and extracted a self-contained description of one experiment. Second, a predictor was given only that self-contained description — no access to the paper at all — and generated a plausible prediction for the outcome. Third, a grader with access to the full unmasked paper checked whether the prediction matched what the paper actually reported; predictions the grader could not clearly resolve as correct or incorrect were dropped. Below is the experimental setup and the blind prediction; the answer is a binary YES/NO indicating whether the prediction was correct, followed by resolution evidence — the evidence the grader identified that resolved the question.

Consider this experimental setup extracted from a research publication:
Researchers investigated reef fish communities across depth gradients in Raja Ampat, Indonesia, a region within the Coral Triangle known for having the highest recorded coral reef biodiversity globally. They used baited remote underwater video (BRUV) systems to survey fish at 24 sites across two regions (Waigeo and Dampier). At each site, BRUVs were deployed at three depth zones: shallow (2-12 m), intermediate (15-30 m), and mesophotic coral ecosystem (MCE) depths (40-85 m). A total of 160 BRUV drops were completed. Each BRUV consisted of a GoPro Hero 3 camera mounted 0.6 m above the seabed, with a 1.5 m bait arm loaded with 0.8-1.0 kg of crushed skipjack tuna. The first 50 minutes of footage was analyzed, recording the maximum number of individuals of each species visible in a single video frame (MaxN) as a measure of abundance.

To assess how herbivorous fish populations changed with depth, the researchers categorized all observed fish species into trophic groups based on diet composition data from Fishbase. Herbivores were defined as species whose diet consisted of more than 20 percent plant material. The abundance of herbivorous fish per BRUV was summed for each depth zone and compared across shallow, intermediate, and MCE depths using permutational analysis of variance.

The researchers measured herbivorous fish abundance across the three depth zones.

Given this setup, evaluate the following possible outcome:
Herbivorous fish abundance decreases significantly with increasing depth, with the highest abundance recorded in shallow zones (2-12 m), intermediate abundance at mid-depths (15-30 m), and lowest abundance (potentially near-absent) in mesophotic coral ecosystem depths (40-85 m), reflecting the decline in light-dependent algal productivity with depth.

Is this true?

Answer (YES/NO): YES